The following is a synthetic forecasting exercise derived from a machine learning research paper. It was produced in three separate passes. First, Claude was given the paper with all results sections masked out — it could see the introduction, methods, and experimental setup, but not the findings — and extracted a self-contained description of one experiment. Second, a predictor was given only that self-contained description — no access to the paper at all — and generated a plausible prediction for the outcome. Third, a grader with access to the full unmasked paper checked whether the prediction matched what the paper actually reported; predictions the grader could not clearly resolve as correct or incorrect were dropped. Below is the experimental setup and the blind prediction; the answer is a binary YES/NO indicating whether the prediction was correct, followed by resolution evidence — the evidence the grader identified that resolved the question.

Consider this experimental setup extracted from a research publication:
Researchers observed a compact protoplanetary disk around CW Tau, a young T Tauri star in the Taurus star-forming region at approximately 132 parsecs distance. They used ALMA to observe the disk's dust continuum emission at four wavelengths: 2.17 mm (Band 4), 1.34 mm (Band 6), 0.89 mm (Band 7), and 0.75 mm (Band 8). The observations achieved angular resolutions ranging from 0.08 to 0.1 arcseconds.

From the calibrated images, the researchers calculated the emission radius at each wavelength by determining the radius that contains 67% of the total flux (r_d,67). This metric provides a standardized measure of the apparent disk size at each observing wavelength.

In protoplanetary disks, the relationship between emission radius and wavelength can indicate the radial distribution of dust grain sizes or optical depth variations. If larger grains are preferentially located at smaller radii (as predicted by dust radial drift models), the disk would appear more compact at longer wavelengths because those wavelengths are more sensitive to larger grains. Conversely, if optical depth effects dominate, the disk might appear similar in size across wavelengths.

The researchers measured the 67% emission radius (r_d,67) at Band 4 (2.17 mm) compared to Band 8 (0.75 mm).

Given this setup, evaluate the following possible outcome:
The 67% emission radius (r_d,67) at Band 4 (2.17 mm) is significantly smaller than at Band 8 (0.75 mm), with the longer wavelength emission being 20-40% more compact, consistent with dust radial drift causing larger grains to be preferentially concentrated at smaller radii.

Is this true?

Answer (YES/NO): NO